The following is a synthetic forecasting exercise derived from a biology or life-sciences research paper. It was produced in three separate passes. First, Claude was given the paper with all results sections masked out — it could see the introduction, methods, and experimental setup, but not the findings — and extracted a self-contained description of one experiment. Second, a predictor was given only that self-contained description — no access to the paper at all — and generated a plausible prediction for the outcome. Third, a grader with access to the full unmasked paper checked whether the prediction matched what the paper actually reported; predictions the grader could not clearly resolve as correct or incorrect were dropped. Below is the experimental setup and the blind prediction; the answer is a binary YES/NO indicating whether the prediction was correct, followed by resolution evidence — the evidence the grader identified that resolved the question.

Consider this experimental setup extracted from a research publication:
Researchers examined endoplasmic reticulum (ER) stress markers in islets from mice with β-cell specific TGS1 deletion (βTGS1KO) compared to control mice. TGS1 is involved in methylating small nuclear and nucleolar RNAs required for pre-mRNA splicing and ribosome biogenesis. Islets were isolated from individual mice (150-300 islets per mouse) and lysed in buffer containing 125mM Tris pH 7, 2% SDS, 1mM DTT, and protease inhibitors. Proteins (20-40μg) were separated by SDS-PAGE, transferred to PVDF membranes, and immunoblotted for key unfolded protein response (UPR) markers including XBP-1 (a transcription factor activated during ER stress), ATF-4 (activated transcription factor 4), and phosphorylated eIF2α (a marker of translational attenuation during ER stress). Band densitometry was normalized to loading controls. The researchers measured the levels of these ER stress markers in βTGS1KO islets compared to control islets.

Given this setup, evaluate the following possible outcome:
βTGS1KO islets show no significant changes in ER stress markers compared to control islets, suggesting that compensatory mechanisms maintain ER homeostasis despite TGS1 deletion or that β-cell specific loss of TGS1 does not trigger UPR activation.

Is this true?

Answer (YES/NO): NO